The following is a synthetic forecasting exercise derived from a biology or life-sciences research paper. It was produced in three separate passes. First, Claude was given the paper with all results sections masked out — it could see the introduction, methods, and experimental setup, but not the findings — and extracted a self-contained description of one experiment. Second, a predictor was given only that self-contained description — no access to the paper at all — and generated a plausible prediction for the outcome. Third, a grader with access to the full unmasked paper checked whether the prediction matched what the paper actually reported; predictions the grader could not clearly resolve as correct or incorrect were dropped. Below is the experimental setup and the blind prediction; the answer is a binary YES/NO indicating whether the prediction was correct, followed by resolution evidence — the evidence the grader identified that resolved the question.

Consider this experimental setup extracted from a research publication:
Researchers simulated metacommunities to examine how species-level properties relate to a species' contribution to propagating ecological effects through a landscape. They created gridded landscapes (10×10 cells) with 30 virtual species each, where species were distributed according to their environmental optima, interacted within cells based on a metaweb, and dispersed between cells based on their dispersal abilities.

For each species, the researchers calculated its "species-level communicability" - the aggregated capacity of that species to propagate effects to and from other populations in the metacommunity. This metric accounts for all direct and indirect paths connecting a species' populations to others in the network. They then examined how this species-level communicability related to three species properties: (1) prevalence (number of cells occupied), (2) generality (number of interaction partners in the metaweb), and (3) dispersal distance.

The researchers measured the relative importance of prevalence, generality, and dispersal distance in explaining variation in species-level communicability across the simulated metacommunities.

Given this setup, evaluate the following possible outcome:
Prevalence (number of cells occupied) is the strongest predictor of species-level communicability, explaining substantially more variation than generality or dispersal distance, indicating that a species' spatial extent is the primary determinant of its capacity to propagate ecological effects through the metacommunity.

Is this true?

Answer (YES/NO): YES